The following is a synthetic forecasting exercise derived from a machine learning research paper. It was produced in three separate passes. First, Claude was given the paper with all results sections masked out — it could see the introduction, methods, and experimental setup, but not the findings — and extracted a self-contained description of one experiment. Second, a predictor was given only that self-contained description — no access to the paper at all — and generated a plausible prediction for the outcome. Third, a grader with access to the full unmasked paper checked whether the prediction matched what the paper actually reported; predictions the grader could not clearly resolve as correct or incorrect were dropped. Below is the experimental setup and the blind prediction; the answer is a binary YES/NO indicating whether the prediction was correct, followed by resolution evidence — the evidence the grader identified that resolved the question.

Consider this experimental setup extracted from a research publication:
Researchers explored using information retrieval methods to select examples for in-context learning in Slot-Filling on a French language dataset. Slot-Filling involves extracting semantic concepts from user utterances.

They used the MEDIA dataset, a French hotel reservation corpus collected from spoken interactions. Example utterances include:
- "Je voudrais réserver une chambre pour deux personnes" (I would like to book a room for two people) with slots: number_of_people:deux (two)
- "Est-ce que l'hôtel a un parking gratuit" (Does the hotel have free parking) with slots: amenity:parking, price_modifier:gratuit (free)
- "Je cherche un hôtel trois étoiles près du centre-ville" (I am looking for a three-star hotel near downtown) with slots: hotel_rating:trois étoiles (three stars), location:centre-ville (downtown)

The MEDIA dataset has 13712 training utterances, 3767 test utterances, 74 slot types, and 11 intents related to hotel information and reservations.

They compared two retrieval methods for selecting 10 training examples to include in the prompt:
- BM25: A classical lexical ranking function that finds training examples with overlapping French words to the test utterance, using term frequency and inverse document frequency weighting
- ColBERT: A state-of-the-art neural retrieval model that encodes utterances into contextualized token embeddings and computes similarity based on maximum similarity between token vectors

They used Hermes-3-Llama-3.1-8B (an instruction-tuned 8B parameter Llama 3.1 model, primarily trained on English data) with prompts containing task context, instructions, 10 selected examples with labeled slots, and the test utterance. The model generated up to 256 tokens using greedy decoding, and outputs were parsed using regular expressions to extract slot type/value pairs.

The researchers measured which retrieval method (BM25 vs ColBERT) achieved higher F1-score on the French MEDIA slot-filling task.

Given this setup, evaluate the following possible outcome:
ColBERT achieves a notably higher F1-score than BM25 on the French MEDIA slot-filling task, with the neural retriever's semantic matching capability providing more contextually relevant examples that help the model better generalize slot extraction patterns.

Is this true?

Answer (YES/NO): NO